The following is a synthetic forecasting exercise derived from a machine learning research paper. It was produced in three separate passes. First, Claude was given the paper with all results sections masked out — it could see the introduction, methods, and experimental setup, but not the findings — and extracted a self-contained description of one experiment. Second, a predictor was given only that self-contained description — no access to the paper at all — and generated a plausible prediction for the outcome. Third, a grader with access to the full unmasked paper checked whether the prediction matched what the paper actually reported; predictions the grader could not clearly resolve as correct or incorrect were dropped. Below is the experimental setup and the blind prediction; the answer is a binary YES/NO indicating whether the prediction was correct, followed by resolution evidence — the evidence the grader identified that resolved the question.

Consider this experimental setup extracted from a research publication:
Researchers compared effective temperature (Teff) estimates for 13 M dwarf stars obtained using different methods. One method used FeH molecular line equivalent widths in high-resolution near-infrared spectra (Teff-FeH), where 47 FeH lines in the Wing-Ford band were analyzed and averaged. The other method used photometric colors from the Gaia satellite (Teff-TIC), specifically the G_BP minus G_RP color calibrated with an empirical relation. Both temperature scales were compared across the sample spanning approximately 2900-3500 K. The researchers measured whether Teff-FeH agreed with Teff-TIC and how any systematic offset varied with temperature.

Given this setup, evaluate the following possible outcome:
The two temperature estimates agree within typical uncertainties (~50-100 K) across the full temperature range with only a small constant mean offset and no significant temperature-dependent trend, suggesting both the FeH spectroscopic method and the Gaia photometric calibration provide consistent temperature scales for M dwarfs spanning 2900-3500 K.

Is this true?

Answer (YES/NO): NO